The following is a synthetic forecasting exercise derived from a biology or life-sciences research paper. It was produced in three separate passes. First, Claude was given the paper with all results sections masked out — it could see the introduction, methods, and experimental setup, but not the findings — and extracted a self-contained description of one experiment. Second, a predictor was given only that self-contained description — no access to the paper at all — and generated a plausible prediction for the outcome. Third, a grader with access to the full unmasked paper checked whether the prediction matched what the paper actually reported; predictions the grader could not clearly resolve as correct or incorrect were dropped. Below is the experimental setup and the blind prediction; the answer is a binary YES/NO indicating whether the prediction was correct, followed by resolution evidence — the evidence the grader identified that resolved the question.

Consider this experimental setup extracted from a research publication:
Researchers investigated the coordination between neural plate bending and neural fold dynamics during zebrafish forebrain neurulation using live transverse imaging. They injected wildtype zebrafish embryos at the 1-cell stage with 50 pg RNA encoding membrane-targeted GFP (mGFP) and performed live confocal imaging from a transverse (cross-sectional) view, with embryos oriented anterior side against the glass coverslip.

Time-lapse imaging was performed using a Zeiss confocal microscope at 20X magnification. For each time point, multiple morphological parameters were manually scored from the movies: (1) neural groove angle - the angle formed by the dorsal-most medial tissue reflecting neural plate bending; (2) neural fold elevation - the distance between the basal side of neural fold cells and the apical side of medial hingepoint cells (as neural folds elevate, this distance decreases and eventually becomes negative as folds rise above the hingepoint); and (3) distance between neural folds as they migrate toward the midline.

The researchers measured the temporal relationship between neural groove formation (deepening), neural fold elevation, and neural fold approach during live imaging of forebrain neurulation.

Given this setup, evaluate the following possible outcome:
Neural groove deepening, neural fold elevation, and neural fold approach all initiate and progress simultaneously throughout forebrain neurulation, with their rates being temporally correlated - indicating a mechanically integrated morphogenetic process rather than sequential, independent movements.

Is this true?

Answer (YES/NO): YES